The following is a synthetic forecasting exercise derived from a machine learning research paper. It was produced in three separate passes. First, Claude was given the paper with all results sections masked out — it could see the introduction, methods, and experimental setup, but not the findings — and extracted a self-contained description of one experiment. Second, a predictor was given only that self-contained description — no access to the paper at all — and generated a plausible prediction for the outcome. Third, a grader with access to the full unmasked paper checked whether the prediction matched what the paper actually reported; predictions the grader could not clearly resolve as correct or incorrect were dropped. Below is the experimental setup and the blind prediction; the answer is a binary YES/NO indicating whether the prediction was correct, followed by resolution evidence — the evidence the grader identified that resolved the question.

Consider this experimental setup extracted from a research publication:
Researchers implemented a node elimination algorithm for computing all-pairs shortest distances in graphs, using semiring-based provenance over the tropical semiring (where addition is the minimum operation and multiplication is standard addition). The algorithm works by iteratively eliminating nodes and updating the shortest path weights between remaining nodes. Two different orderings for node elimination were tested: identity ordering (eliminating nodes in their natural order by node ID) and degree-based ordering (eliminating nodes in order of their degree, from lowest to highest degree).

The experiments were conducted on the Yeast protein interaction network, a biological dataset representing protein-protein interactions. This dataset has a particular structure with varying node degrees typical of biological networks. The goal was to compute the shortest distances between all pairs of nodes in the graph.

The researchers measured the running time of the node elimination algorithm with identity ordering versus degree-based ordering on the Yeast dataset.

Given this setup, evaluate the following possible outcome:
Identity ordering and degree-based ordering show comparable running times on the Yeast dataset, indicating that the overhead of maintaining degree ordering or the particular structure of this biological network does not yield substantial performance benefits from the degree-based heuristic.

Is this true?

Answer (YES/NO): NO